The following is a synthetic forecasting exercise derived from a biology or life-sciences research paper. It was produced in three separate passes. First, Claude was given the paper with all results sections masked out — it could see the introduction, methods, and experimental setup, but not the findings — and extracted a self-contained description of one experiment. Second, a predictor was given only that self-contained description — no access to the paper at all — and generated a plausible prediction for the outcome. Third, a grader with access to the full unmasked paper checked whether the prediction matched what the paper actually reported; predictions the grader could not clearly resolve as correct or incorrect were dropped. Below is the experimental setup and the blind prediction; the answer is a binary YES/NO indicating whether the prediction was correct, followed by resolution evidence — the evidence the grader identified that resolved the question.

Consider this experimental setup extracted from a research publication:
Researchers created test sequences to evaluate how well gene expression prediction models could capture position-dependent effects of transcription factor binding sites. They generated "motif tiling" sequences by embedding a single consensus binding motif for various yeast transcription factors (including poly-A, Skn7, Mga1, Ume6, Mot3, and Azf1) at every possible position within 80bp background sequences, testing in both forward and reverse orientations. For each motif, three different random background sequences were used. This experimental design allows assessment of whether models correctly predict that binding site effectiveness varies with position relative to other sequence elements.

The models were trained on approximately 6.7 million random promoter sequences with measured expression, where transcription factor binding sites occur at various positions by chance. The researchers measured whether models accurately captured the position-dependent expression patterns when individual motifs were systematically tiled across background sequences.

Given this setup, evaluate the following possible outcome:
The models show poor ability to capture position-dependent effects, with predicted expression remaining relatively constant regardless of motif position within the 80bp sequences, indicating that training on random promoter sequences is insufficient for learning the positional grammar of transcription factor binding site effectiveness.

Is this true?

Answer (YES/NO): NO